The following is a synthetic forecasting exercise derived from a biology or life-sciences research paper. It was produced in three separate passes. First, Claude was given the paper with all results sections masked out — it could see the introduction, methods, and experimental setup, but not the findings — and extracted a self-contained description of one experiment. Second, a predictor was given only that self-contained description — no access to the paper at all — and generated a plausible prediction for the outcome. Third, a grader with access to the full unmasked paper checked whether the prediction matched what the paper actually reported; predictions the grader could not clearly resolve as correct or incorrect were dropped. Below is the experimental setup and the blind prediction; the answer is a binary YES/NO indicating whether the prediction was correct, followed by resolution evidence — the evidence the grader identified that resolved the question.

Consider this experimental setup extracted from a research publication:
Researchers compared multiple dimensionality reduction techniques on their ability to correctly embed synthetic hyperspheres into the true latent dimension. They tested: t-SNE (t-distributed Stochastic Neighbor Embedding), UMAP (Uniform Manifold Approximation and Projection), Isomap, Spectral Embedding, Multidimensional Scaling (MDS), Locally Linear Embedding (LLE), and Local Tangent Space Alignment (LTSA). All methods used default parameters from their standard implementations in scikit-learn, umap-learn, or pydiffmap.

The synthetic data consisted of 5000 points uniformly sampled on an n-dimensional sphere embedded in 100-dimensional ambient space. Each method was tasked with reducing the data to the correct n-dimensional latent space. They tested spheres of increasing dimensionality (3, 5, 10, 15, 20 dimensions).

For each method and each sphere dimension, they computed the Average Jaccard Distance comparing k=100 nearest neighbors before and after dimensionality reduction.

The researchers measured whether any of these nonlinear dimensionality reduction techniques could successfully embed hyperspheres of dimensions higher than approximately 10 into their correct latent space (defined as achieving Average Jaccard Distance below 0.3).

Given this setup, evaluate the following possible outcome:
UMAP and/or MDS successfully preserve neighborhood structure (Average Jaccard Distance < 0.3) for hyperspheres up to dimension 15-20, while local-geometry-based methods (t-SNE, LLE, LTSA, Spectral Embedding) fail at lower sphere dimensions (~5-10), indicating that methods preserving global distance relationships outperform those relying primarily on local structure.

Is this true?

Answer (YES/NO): NO